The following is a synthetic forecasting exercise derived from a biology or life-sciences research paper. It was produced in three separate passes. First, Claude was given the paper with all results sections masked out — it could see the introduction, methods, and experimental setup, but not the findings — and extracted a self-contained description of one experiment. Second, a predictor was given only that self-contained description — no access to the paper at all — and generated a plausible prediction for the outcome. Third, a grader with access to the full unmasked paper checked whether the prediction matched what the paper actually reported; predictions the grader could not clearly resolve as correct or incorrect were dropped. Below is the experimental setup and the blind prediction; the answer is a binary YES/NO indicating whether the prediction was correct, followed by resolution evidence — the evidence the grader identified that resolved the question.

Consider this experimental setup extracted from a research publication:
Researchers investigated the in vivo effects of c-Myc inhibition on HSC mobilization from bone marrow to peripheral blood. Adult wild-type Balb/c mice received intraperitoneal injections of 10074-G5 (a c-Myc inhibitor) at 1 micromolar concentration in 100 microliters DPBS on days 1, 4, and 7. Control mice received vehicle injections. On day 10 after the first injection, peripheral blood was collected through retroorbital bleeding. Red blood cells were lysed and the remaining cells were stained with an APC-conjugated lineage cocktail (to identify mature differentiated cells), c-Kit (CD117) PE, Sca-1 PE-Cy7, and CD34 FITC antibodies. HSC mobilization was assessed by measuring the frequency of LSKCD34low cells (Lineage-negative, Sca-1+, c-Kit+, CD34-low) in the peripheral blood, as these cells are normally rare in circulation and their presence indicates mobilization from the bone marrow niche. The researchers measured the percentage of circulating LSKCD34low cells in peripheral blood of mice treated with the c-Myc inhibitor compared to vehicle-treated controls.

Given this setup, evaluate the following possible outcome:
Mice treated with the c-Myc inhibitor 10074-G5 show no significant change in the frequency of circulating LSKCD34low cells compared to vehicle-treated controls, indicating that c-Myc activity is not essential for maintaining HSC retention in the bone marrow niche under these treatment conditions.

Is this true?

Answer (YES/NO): YES